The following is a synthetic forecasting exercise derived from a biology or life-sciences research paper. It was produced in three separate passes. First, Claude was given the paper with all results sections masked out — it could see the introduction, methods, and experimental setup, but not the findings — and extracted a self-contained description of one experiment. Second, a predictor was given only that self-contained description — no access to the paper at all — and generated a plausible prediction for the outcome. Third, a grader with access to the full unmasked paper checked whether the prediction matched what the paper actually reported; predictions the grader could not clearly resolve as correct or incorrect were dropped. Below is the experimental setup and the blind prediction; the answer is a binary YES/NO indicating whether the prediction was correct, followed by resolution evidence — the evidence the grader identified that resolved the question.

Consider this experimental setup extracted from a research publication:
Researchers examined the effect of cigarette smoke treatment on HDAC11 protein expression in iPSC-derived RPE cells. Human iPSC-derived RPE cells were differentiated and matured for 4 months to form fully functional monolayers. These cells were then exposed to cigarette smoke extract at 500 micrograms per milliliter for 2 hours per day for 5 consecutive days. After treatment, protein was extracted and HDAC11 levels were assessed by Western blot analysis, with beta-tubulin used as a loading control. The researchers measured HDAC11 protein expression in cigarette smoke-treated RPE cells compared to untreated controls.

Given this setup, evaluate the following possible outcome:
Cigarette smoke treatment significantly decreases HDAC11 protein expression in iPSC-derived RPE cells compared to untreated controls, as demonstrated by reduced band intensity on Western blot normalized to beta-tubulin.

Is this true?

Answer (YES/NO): NO